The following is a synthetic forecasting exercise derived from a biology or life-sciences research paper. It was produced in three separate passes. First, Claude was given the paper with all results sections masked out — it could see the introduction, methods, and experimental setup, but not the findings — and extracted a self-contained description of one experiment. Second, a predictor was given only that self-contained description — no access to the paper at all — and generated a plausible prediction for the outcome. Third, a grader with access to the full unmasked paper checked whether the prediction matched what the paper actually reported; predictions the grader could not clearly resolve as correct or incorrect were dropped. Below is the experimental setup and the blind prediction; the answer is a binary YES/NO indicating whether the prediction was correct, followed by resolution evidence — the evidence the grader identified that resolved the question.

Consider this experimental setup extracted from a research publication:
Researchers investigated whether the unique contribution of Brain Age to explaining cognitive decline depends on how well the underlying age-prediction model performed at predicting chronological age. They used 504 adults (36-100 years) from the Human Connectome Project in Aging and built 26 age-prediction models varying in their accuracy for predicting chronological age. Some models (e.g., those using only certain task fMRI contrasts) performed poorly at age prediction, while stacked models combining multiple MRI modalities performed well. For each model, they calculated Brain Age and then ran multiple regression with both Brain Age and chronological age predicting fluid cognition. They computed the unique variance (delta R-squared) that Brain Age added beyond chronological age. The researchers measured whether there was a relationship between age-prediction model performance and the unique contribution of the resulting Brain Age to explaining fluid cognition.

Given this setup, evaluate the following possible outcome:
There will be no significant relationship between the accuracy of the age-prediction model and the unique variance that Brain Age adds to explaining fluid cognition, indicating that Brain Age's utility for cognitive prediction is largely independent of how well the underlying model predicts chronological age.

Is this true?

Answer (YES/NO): NO